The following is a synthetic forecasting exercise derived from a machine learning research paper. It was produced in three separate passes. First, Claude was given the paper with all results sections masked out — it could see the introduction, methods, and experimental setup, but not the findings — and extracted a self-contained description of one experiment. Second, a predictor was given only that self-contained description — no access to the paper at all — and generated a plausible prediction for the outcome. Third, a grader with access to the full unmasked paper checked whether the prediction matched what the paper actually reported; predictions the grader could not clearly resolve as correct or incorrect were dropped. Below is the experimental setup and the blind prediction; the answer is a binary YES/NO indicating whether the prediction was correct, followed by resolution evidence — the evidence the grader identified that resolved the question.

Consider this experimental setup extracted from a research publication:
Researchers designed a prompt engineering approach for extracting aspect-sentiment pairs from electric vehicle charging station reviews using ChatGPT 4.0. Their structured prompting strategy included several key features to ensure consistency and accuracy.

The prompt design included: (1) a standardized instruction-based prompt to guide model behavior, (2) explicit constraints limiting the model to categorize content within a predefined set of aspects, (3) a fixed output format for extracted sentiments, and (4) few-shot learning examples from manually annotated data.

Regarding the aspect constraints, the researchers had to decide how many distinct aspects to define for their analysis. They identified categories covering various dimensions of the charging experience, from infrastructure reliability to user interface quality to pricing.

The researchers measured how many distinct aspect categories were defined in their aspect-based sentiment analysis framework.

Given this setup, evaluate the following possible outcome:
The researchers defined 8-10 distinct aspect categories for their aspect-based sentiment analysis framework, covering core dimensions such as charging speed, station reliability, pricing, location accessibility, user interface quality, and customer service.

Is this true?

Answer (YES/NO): NO